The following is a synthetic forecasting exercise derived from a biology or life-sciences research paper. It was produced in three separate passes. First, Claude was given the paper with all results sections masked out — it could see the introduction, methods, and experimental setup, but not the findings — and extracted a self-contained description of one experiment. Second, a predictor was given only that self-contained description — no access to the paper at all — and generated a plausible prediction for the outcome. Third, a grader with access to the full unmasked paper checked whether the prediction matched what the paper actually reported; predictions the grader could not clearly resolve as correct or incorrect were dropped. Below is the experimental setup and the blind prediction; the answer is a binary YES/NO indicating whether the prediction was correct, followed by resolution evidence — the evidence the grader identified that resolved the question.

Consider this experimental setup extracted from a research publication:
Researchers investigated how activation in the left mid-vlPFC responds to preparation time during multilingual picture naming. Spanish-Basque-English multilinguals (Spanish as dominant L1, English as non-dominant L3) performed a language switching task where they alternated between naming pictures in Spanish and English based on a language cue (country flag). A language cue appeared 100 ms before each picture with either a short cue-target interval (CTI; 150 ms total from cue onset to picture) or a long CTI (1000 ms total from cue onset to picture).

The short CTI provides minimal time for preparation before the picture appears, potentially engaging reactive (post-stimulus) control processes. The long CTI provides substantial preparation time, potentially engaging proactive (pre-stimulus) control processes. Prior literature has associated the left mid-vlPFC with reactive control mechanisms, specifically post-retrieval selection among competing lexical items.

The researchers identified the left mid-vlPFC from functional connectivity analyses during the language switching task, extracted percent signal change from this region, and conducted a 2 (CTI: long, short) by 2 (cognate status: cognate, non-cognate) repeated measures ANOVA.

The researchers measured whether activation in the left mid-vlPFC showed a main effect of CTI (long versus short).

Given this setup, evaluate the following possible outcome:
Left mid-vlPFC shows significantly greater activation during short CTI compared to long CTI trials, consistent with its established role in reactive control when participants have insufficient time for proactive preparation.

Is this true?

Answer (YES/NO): NO